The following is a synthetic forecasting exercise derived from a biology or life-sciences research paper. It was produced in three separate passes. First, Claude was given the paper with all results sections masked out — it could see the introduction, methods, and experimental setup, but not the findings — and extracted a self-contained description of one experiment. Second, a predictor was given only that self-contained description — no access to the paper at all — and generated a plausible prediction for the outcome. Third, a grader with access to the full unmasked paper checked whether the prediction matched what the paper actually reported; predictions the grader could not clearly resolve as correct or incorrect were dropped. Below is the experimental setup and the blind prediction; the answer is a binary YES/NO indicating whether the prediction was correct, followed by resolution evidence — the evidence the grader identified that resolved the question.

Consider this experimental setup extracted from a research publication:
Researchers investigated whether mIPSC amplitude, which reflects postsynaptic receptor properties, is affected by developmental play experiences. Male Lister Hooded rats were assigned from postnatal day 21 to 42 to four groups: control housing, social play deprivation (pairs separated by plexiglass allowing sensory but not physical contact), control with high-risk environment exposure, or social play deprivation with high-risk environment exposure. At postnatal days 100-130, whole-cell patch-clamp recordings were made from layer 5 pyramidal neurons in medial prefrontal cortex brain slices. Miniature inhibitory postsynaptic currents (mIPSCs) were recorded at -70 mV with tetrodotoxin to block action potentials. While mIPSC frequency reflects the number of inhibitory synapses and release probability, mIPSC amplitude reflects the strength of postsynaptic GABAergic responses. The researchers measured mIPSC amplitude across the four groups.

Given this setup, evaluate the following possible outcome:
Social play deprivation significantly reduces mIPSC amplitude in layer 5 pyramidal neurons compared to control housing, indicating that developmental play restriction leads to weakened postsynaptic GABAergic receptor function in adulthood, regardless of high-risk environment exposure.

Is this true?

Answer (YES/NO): NO